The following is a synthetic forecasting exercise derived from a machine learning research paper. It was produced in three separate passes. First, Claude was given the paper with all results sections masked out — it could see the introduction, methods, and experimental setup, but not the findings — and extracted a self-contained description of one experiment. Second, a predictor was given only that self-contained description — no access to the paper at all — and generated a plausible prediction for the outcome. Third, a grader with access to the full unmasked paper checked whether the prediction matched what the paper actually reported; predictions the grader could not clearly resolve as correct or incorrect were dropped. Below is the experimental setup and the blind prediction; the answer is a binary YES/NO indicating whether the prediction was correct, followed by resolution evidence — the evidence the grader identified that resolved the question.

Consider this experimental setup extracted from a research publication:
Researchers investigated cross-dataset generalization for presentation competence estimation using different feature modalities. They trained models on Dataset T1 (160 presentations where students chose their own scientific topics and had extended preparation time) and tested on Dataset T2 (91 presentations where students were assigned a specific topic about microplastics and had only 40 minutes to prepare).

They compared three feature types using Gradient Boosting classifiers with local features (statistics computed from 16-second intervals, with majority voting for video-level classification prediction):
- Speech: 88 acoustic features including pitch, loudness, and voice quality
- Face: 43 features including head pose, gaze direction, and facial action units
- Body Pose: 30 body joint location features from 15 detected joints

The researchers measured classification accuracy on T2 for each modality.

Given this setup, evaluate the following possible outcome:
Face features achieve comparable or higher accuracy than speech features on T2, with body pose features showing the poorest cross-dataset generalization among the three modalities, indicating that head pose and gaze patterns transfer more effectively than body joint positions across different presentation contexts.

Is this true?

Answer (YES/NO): NO